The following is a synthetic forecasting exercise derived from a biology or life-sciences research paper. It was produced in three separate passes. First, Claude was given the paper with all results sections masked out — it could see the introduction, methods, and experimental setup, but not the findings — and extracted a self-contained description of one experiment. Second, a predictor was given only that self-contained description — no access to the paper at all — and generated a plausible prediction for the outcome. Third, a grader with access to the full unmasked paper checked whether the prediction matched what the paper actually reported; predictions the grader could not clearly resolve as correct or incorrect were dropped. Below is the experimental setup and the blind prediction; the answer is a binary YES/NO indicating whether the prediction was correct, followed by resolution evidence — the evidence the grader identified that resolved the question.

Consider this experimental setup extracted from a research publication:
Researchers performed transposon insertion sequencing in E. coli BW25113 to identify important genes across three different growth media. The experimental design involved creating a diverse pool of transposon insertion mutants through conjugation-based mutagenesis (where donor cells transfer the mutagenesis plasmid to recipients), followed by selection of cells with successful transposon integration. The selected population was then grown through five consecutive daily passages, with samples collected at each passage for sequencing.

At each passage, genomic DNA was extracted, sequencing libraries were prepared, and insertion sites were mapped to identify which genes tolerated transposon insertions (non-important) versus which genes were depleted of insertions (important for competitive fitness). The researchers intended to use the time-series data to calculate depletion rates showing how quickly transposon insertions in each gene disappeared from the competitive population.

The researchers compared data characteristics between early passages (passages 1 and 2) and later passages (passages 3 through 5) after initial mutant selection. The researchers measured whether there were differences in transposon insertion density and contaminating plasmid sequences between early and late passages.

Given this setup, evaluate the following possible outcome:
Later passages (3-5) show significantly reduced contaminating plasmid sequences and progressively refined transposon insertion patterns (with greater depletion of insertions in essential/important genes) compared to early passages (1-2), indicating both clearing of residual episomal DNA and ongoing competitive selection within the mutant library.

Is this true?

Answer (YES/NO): YES